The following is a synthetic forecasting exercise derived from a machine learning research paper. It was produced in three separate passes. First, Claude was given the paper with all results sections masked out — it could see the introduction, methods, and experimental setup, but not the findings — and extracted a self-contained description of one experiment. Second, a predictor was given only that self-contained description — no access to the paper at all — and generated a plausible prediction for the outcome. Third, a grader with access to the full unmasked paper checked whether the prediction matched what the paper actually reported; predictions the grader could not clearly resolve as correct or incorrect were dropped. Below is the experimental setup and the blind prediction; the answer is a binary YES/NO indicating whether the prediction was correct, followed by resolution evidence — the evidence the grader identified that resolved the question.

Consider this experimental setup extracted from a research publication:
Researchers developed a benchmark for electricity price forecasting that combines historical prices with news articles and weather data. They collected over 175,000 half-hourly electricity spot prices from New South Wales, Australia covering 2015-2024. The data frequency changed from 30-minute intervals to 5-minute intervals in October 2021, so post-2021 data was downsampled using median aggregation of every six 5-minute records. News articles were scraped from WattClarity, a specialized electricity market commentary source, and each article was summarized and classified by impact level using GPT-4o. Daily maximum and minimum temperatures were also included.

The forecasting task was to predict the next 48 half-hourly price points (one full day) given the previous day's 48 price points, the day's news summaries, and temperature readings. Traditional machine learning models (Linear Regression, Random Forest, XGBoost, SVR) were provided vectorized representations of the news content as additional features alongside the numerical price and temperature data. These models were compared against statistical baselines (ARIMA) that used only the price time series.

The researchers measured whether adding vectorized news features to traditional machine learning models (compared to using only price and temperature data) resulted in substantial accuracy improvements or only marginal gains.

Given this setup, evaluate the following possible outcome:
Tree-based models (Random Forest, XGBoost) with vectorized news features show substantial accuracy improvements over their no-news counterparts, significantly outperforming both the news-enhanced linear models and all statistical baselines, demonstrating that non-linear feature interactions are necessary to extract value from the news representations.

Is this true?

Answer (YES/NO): NO